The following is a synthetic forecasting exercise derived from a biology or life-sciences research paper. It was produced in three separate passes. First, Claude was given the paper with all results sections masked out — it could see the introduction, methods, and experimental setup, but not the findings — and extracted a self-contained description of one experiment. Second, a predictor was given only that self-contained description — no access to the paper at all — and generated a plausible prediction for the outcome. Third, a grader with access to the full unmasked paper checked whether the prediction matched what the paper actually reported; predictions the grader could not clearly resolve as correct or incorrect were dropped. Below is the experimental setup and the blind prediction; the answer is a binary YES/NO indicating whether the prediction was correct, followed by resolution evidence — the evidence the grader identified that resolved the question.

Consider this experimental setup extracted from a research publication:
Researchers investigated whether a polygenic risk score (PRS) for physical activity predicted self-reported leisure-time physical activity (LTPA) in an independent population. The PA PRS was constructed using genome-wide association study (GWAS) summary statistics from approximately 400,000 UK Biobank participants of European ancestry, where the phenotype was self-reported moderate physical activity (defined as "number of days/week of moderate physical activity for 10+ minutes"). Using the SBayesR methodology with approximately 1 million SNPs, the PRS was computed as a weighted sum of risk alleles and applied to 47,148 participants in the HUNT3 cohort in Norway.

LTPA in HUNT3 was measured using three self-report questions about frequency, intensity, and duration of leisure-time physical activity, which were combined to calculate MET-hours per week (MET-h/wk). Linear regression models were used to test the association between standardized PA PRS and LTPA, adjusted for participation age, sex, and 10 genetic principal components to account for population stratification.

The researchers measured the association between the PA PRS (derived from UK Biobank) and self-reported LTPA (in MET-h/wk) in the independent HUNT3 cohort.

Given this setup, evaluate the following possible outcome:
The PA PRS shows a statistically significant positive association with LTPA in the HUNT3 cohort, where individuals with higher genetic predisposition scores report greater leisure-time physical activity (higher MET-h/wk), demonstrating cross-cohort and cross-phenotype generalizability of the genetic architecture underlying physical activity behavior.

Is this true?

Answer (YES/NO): YES